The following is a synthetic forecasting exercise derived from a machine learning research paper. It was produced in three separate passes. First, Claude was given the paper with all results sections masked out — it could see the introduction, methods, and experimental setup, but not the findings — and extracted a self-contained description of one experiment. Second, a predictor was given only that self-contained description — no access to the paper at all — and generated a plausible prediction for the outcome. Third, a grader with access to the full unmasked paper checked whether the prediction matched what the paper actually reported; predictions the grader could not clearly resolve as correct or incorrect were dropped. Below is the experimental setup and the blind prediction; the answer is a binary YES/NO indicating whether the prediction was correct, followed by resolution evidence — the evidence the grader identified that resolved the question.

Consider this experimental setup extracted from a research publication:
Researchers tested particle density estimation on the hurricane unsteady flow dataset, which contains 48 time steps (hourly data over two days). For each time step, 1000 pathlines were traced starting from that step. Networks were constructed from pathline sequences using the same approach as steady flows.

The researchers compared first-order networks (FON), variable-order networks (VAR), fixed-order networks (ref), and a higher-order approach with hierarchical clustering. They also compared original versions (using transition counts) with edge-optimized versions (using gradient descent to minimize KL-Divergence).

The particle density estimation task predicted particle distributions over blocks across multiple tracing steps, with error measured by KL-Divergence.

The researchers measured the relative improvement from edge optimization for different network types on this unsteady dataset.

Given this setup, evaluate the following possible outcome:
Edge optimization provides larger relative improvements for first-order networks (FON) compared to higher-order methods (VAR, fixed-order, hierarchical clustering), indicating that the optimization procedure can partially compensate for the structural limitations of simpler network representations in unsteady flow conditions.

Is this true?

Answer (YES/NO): NO